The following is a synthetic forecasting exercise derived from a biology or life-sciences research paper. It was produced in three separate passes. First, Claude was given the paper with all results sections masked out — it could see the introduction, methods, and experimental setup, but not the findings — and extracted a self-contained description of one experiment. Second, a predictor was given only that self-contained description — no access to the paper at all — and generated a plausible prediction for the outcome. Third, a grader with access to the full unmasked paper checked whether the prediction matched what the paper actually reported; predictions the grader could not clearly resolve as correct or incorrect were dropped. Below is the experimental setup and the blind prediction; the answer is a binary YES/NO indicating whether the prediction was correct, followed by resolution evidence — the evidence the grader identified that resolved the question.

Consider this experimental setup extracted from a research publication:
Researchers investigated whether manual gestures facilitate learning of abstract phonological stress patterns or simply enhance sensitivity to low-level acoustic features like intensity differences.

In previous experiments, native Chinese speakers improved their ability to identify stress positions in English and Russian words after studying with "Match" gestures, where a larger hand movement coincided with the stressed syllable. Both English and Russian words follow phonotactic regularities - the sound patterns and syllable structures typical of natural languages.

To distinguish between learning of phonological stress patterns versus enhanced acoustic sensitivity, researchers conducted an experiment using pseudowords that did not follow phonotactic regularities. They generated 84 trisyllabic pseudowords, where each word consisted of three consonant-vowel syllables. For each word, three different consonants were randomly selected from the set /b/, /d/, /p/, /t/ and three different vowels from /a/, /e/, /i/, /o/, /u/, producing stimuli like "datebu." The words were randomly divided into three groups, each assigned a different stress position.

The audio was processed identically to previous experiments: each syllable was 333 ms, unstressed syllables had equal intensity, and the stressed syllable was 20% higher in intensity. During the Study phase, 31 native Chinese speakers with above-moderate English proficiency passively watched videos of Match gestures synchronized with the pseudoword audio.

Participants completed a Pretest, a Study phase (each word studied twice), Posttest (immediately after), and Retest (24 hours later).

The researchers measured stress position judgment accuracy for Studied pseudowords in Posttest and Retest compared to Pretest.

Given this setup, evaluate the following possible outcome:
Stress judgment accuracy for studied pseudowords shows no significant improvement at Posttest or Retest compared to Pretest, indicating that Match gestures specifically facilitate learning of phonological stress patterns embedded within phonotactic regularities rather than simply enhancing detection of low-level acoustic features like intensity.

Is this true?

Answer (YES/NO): YES